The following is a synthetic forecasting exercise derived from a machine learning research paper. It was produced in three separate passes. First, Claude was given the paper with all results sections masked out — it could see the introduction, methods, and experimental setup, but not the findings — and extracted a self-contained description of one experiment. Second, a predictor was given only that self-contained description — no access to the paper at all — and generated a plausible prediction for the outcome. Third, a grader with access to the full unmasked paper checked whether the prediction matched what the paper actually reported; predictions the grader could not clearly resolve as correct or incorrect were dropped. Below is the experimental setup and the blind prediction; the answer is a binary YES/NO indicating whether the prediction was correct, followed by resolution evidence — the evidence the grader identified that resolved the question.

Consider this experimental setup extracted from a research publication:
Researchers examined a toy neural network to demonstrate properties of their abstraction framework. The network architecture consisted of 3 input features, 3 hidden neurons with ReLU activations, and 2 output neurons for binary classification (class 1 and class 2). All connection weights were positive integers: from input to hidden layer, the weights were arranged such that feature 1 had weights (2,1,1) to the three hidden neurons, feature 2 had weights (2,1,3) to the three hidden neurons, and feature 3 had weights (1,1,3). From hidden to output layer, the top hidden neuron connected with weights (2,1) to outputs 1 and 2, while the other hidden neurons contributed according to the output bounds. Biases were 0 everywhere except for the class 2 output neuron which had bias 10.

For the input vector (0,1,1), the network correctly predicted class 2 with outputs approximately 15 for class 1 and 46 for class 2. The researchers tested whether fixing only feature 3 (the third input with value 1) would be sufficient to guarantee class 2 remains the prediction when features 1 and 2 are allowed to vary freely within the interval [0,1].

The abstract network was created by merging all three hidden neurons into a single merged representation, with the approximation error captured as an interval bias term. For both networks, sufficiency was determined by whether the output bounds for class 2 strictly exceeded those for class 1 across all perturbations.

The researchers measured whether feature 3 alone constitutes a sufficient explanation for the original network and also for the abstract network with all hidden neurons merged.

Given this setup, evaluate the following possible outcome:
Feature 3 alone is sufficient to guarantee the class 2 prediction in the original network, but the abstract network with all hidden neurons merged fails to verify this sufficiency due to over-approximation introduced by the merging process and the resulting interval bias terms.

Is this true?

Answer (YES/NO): YES